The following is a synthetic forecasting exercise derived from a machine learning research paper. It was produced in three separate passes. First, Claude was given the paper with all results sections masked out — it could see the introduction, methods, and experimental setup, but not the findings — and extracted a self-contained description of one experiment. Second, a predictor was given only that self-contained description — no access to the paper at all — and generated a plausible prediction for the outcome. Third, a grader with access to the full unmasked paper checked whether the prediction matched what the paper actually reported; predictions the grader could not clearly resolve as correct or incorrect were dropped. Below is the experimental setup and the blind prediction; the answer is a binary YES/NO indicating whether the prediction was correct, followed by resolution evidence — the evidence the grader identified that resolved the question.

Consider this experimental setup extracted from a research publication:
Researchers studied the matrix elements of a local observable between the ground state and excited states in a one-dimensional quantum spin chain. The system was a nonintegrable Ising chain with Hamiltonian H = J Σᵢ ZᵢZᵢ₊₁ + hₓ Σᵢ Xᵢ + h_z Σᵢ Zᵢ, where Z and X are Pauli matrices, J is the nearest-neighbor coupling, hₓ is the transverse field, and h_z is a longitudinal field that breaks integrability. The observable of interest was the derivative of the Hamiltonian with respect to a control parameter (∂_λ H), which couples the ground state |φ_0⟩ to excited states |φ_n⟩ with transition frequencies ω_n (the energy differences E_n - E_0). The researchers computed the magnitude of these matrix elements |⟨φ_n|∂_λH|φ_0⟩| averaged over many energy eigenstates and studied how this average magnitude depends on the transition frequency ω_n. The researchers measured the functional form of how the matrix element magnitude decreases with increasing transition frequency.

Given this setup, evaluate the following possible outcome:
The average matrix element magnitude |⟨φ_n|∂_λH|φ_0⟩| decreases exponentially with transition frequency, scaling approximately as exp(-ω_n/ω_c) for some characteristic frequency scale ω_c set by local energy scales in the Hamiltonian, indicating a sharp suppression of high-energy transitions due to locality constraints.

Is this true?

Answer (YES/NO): YES